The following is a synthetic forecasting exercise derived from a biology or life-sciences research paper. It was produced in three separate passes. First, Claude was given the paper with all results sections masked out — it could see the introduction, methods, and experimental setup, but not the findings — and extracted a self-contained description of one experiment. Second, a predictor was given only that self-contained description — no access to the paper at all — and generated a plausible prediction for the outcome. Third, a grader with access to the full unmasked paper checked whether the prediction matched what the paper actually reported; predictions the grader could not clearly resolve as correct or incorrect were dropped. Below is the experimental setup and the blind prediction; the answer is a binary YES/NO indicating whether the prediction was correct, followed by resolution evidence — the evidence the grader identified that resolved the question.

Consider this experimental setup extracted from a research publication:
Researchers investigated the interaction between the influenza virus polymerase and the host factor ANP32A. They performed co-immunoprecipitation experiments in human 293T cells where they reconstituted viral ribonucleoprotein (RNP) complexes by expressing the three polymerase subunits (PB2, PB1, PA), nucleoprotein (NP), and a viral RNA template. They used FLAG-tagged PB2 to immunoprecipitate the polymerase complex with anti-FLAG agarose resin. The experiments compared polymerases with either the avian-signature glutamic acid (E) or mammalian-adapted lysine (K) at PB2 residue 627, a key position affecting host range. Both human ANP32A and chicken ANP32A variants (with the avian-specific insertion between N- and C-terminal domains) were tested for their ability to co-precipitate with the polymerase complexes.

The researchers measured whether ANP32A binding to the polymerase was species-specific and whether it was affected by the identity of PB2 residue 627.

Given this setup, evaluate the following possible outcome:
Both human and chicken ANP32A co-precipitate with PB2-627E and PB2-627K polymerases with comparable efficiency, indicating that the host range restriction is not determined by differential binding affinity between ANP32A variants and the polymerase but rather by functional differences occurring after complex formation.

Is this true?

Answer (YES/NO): YES